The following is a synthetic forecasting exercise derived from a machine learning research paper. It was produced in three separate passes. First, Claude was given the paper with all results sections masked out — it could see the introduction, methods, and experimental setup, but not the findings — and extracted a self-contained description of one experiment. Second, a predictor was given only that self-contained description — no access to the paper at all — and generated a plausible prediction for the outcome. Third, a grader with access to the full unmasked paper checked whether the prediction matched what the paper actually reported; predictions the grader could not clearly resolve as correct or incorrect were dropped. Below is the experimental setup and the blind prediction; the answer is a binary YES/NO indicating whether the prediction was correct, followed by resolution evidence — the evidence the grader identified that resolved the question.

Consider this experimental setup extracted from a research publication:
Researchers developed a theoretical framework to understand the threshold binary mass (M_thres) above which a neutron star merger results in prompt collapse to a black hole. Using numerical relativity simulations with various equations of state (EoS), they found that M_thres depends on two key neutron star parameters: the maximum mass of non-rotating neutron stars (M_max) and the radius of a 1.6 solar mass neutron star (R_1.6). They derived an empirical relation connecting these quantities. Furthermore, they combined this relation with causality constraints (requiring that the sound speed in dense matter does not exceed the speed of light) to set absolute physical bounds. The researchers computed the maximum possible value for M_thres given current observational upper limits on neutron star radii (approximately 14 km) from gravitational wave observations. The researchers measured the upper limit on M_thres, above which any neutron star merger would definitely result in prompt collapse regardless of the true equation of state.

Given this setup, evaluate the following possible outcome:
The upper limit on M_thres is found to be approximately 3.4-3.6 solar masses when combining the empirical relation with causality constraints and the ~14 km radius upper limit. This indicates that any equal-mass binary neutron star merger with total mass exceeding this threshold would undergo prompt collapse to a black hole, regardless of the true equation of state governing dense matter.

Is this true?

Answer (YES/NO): NO